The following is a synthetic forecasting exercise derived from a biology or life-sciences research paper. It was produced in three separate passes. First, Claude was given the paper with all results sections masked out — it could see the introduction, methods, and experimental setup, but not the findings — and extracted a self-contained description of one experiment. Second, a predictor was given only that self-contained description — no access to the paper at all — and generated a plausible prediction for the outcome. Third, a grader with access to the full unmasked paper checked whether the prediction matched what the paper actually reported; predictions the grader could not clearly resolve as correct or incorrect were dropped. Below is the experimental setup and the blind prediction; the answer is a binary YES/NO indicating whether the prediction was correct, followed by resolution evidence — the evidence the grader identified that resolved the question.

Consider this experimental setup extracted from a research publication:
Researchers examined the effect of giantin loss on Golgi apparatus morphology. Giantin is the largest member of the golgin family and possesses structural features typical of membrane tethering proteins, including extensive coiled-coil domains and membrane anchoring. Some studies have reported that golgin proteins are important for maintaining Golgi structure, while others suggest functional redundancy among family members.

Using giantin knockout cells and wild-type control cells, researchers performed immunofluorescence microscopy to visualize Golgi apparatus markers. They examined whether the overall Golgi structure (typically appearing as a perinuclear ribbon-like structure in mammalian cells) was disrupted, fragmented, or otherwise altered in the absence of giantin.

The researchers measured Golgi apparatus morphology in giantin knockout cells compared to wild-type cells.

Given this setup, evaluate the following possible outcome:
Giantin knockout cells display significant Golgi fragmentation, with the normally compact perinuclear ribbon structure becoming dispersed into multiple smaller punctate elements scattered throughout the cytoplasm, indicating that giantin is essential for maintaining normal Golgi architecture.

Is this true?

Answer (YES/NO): NO